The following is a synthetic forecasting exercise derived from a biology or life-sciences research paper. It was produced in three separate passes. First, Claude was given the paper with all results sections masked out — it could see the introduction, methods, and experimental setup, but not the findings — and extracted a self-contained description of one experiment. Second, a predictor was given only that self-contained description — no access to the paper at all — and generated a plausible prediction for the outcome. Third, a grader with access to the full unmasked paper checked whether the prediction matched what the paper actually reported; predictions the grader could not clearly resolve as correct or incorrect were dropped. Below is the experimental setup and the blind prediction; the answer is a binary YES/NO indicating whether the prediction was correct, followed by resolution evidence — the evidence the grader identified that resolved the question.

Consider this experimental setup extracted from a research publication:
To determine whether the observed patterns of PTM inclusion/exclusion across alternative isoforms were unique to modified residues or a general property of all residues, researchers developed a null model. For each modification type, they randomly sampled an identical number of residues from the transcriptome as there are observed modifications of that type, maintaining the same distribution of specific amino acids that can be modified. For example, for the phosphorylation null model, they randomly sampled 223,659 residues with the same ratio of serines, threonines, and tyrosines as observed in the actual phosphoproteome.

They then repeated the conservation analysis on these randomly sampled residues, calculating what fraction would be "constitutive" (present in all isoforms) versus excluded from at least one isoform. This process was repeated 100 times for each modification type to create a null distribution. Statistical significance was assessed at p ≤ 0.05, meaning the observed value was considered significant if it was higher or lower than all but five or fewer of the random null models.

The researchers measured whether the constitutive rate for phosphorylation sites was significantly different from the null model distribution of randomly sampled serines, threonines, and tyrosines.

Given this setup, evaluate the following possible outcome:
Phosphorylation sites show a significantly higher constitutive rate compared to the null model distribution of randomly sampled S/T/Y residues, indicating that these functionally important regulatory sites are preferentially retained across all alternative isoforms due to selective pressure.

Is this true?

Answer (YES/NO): YES